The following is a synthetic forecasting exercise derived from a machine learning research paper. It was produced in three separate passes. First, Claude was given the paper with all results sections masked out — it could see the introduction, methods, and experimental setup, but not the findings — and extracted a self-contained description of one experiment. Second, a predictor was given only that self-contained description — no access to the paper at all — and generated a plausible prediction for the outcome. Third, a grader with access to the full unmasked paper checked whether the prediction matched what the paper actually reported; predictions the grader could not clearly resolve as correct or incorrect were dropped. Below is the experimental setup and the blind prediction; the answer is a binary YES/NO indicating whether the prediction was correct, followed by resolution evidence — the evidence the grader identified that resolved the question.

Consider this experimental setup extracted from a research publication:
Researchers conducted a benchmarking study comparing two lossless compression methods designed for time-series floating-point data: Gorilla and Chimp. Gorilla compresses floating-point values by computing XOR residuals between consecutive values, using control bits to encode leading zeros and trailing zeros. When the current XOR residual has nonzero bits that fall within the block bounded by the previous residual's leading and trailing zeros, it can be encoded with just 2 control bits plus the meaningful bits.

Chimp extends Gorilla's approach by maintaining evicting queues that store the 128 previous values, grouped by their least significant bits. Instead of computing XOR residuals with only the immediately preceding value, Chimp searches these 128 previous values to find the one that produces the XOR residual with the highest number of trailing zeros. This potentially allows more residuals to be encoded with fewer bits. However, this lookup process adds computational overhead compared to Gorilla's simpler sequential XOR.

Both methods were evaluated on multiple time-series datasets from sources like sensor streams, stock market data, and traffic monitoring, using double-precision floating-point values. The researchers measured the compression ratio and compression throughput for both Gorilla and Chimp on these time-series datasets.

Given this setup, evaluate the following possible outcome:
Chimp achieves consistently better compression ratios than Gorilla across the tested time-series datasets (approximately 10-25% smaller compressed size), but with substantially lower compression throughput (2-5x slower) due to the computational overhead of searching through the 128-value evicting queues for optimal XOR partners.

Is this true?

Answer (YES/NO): NO